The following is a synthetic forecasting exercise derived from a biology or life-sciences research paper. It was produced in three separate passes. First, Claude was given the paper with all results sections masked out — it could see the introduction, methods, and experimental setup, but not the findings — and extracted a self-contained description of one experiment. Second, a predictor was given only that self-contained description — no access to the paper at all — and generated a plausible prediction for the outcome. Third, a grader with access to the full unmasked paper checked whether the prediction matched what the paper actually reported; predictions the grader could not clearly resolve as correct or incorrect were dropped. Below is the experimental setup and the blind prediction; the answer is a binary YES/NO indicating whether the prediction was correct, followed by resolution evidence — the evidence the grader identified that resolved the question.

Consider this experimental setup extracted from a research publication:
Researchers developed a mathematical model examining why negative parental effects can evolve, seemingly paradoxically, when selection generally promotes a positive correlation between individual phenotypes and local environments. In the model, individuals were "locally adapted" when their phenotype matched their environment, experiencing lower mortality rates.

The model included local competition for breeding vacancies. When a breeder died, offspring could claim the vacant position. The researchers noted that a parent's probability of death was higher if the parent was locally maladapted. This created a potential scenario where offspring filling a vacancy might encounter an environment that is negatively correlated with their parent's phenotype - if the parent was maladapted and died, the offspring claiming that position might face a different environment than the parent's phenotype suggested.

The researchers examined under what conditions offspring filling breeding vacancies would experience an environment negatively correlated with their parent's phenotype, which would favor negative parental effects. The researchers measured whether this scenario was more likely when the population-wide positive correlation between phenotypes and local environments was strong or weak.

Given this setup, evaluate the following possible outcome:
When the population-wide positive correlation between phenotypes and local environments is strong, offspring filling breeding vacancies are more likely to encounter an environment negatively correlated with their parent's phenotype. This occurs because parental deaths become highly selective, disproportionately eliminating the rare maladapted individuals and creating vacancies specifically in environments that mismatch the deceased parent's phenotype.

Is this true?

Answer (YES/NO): NO